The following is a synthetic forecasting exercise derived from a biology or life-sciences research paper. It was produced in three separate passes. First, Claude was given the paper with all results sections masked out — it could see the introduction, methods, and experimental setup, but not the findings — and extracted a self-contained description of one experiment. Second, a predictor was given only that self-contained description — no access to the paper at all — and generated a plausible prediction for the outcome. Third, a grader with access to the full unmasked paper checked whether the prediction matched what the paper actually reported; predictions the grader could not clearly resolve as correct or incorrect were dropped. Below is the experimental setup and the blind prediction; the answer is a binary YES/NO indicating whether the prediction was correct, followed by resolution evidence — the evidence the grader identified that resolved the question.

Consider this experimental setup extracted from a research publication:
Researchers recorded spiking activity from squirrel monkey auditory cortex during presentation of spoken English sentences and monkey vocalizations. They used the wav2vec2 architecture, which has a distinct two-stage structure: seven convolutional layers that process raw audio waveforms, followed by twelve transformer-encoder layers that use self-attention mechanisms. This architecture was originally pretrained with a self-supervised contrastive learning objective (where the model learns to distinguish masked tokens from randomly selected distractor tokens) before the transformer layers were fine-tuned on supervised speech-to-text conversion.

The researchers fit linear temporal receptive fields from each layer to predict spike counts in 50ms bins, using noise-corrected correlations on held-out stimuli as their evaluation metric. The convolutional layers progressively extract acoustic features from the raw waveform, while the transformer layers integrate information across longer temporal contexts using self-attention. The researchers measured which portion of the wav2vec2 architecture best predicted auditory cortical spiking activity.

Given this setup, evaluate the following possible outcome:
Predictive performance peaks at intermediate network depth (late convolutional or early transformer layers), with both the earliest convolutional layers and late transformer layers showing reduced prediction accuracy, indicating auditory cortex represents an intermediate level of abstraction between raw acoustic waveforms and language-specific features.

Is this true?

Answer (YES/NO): YES